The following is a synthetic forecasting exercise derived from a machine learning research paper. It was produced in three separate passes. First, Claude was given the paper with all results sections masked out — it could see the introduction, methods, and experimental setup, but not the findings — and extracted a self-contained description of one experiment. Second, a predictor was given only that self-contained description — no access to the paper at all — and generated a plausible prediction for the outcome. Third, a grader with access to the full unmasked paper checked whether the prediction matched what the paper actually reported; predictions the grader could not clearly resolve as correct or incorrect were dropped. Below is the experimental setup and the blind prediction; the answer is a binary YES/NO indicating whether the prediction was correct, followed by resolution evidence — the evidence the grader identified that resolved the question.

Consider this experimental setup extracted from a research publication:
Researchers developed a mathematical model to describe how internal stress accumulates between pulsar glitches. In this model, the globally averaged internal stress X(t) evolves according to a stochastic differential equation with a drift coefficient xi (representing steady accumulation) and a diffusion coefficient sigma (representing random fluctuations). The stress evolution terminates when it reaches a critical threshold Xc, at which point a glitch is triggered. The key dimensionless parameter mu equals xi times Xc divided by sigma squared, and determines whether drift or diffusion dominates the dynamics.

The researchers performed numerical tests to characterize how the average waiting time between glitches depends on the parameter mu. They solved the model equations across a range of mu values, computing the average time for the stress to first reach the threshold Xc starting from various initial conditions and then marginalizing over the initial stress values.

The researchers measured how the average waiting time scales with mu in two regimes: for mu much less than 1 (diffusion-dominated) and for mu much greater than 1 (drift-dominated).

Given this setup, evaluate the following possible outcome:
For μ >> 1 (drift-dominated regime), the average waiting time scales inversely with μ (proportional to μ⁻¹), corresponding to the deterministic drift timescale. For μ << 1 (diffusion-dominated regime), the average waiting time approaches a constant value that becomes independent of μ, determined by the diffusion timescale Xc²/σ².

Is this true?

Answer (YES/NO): YES